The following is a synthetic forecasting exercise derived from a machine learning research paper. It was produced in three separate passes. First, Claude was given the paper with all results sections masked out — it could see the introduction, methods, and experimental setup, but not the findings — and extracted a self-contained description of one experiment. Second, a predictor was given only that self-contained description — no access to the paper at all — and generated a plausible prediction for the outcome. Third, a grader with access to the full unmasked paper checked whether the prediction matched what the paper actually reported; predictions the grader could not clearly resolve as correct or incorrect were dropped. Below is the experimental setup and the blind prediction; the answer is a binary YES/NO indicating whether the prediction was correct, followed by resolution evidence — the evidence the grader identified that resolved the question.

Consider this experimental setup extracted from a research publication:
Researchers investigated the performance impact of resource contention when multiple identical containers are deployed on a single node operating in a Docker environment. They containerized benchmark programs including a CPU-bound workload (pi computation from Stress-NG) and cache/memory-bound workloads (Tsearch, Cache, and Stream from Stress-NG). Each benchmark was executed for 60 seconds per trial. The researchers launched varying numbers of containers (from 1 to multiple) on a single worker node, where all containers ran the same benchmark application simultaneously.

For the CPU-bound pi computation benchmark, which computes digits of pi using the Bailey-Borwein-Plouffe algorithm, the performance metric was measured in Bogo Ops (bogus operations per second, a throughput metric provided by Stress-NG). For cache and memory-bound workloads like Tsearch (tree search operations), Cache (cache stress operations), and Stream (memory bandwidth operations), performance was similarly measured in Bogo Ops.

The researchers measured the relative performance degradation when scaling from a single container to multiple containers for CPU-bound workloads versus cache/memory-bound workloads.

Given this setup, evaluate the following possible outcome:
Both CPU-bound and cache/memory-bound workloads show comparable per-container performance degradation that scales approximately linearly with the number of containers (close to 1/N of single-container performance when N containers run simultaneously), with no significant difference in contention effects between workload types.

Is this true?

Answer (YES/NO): NO